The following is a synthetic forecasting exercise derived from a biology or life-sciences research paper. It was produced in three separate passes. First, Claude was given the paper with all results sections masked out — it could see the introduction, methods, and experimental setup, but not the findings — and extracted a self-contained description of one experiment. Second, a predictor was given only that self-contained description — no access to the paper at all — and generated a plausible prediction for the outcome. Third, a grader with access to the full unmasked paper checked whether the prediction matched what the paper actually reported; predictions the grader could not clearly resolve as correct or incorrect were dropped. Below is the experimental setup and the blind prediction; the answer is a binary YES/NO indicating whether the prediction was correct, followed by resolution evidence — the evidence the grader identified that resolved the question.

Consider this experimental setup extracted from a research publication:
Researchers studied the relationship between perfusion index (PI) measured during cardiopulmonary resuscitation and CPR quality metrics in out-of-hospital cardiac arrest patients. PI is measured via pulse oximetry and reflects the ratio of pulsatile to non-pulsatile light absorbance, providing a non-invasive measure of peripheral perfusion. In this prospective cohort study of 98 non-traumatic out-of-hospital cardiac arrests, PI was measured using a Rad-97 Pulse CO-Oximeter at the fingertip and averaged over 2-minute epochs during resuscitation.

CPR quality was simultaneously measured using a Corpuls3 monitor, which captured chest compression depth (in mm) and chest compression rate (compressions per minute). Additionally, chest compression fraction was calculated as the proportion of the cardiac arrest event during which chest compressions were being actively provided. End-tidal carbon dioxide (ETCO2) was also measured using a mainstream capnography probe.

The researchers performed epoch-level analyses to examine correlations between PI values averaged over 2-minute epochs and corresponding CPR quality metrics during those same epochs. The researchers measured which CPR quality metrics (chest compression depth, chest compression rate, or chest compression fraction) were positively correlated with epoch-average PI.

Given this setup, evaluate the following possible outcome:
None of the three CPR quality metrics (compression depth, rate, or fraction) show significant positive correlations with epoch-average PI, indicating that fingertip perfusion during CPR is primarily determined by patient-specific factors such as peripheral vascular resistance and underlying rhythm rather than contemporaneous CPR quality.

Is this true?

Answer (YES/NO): NO